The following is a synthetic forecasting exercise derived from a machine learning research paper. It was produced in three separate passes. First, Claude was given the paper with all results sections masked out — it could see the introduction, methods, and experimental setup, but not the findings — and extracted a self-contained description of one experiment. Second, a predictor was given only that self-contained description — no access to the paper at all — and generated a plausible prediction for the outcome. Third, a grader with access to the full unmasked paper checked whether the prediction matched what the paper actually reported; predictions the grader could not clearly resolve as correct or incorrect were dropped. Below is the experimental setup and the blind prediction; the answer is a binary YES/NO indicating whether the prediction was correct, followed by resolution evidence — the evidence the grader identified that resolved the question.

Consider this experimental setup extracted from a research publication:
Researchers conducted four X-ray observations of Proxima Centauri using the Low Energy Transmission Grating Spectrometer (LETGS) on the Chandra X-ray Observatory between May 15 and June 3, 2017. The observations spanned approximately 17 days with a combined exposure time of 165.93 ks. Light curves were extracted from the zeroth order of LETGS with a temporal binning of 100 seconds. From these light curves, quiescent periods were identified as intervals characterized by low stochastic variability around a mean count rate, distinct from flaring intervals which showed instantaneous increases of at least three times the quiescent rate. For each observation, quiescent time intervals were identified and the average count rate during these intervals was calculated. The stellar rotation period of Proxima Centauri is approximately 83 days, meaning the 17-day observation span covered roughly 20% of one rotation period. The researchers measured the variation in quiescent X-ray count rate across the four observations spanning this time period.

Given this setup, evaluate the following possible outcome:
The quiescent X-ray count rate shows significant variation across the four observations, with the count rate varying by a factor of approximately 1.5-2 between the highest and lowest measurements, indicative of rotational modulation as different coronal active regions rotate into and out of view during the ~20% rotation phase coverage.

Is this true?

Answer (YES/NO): YES